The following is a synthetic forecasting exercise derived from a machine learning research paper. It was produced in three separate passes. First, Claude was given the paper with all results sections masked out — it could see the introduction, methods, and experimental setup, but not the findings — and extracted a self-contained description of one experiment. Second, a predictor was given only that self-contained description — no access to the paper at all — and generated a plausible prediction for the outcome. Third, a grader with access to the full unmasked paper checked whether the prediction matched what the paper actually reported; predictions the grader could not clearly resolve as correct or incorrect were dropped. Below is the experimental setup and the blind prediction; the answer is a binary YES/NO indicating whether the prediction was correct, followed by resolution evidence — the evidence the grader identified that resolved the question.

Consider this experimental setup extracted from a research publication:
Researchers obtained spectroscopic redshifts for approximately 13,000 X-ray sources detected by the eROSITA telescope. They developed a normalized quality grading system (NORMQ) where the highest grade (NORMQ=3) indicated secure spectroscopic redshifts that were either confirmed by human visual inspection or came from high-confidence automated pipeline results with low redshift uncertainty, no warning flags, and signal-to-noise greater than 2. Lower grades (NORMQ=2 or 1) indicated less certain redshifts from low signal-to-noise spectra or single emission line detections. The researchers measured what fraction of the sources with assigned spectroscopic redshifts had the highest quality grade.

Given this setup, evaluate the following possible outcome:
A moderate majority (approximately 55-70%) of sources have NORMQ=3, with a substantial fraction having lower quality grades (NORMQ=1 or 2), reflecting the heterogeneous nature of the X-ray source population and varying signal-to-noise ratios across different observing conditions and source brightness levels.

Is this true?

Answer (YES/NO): NO